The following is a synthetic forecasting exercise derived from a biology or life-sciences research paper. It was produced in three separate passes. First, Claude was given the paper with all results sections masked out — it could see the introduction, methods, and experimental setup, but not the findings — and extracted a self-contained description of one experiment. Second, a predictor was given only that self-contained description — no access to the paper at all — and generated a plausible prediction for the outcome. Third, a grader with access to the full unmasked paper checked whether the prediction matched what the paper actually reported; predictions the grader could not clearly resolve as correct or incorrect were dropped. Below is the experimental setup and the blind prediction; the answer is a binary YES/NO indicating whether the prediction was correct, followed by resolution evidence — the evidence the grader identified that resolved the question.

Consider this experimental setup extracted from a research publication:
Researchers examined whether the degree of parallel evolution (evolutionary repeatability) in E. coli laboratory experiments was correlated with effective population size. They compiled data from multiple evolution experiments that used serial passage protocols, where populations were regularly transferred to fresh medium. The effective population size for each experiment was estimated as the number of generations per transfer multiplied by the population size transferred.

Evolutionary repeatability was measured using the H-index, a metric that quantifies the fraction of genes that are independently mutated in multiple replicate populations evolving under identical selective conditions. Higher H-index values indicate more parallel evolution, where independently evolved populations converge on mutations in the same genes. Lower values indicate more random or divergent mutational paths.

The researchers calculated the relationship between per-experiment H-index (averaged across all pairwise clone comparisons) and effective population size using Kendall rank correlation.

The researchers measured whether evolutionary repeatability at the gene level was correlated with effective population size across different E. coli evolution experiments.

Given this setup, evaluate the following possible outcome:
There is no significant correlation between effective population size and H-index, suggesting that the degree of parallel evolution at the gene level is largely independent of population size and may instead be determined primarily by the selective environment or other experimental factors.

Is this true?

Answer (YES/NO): NO